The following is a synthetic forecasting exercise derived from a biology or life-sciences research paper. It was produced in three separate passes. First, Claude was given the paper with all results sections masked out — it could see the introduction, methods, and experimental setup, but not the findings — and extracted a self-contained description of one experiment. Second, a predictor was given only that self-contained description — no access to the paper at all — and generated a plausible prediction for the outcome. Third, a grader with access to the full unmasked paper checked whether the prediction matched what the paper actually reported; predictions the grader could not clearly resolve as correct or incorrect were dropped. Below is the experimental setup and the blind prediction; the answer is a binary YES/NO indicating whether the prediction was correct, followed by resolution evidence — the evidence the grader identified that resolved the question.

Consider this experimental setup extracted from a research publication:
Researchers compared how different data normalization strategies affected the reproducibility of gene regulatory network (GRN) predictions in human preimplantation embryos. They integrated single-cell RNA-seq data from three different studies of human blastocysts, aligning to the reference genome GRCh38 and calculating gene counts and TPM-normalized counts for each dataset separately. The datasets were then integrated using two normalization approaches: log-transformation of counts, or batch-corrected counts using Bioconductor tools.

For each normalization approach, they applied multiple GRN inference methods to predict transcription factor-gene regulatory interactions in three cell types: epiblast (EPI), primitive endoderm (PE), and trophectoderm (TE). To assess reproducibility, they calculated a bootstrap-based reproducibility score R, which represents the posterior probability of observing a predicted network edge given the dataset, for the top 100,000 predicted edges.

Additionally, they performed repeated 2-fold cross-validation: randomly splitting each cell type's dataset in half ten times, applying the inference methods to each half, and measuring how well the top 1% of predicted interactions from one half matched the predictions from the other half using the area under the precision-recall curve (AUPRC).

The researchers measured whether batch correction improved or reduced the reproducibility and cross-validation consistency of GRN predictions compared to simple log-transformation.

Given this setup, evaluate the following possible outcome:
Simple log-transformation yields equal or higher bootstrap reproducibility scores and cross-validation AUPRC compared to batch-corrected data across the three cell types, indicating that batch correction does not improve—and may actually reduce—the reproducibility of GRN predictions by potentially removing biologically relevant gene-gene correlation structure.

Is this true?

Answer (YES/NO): YES